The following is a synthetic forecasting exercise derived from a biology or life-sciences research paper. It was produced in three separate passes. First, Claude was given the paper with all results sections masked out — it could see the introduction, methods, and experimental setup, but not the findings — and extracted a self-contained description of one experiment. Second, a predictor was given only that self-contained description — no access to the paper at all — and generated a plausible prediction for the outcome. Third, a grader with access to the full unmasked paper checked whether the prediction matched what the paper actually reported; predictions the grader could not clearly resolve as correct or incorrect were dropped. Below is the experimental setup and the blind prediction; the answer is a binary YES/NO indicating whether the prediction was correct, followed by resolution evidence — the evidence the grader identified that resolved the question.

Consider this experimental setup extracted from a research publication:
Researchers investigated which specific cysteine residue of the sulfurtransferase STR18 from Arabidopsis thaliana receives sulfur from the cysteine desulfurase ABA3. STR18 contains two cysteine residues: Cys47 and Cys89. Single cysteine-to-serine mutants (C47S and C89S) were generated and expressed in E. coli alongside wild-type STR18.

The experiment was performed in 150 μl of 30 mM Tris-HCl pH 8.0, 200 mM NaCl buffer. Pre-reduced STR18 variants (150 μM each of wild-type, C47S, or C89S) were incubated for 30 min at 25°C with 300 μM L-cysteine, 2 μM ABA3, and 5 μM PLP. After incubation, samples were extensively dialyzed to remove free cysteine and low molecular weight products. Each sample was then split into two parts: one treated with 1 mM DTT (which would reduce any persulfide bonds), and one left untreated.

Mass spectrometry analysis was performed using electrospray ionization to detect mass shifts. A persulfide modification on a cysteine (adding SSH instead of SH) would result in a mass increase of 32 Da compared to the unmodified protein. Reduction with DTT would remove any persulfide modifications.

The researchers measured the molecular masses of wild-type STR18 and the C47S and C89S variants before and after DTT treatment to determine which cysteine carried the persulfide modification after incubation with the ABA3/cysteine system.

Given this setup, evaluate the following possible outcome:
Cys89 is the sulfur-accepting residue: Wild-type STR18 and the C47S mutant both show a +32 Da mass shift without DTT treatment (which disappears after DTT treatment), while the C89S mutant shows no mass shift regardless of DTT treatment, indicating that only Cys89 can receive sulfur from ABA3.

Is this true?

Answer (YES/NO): YES